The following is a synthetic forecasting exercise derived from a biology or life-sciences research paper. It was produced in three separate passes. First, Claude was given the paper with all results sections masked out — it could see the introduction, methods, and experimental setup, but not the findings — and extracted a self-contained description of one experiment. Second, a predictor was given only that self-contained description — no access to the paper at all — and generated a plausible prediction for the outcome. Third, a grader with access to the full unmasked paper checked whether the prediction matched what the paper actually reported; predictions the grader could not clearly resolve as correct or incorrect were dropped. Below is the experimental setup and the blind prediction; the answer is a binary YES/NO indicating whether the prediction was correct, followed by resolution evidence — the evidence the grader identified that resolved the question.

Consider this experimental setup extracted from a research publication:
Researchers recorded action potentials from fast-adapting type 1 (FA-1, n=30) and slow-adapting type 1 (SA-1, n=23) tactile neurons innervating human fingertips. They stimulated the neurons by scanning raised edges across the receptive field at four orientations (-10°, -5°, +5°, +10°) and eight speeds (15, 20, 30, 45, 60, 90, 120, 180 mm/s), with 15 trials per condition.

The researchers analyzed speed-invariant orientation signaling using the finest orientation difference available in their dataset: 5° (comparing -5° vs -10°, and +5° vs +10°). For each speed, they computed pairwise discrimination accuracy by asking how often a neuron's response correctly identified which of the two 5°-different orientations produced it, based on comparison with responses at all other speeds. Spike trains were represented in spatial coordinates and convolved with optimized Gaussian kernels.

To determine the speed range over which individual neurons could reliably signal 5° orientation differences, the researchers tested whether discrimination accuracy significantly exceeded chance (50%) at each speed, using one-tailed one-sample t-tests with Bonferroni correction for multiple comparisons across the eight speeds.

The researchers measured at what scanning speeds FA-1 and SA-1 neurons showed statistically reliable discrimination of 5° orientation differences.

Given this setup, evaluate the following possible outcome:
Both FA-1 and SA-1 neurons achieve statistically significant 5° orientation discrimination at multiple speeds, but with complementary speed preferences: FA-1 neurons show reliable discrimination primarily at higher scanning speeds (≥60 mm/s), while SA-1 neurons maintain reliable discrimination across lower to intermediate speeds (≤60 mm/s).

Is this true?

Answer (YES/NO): NO